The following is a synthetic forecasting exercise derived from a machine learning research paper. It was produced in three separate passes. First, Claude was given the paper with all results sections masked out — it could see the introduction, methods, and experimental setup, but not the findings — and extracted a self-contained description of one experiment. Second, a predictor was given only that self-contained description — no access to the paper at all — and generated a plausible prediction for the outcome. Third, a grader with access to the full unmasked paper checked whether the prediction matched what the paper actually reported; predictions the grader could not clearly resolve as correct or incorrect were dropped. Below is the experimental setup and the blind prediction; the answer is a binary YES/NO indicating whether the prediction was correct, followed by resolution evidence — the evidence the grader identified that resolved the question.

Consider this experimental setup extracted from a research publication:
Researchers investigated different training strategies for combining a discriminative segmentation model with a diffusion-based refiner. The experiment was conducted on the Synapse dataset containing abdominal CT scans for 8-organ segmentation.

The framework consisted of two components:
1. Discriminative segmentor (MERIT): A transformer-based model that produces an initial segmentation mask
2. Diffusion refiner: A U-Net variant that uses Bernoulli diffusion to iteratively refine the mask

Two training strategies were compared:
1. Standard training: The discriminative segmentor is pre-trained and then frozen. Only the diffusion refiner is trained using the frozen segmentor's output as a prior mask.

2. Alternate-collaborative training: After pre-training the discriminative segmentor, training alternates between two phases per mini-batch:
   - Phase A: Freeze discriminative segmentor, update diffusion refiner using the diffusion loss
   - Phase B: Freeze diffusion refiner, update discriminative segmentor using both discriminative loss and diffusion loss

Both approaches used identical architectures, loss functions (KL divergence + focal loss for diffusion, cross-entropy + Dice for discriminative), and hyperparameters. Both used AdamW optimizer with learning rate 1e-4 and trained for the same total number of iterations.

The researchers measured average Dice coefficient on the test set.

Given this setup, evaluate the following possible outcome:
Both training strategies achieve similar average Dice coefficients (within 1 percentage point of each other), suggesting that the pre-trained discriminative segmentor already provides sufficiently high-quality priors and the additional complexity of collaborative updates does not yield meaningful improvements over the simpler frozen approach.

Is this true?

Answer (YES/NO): NO